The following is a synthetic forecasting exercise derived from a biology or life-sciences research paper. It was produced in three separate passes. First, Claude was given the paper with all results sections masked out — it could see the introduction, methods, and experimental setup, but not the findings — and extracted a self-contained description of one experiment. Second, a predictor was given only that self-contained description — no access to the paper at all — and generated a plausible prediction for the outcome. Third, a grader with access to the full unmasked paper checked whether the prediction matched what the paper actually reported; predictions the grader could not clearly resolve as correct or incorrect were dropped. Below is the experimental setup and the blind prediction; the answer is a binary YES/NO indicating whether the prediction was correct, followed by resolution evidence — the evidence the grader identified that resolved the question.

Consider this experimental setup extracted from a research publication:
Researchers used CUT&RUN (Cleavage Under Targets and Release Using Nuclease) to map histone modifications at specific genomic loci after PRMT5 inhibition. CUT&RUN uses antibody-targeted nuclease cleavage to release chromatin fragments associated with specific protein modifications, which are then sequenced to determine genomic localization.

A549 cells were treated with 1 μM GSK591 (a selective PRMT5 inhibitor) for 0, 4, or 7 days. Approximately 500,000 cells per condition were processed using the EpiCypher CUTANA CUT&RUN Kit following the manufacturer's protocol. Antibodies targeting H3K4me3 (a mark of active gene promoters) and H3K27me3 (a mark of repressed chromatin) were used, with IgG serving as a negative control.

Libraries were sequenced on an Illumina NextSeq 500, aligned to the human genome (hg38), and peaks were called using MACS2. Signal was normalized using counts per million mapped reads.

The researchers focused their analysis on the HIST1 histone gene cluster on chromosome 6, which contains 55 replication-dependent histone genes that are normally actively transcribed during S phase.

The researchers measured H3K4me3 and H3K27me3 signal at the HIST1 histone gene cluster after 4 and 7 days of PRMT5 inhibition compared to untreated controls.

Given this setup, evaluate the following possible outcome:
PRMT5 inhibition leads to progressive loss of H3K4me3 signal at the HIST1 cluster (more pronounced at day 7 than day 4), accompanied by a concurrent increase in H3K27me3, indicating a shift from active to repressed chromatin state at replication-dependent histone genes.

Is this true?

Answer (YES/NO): NO